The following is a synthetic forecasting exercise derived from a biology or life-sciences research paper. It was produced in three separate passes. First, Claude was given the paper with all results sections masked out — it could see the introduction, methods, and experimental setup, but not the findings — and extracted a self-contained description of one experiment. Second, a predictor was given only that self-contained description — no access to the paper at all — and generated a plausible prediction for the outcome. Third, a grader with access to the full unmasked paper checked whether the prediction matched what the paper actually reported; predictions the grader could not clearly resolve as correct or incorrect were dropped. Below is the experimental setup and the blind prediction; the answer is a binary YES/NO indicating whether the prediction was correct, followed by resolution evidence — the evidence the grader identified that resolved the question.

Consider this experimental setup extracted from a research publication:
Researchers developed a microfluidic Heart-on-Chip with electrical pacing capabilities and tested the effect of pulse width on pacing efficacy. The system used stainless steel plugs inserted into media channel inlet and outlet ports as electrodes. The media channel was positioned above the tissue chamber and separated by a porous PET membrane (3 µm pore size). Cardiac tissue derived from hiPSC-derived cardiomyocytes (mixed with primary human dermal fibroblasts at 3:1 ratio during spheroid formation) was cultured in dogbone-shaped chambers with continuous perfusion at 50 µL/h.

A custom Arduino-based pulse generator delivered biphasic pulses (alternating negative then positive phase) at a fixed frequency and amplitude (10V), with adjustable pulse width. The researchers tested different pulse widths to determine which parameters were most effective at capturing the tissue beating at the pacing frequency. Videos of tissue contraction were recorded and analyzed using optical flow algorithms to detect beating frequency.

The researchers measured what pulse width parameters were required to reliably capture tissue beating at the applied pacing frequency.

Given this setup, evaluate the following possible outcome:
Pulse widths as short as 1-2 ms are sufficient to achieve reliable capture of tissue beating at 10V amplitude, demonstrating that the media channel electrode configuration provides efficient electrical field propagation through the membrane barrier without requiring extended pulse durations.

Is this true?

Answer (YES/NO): NO